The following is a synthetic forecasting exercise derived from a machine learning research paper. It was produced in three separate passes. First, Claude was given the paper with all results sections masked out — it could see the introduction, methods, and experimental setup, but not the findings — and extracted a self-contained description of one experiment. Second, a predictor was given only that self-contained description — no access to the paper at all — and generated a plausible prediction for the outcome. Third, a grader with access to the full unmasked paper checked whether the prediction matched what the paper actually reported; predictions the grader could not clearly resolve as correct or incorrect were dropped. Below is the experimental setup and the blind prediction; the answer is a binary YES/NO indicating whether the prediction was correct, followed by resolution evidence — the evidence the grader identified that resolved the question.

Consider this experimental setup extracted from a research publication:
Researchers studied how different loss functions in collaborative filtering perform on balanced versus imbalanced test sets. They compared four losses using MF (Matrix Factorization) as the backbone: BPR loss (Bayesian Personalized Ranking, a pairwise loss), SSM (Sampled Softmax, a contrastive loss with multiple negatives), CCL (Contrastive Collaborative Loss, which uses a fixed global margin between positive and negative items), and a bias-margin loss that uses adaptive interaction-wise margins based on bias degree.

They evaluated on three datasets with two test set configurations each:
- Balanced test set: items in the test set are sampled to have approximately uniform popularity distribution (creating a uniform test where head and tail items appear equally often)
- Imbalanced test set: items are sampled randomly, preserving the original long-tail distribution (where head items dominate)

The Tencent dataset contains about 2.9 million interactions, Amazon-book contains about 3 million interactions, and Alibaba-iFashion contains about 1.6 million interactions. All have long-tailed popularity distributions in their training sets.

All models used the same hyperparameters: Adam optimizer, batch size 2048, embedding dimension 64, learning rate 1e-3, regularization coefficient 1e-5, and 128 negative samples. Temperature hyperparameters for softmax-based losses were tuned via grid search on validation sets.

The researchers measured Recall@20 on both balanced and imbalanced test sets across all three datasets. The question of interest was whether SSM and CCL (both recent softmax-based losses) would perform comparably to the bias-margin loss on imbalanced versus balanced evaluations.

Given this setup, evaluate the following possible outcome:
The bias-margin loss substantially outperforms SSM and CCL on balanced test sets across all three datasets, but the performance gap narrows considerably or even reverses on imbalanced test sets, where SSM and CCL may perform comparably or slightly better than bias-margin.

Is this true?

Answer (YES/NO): NO